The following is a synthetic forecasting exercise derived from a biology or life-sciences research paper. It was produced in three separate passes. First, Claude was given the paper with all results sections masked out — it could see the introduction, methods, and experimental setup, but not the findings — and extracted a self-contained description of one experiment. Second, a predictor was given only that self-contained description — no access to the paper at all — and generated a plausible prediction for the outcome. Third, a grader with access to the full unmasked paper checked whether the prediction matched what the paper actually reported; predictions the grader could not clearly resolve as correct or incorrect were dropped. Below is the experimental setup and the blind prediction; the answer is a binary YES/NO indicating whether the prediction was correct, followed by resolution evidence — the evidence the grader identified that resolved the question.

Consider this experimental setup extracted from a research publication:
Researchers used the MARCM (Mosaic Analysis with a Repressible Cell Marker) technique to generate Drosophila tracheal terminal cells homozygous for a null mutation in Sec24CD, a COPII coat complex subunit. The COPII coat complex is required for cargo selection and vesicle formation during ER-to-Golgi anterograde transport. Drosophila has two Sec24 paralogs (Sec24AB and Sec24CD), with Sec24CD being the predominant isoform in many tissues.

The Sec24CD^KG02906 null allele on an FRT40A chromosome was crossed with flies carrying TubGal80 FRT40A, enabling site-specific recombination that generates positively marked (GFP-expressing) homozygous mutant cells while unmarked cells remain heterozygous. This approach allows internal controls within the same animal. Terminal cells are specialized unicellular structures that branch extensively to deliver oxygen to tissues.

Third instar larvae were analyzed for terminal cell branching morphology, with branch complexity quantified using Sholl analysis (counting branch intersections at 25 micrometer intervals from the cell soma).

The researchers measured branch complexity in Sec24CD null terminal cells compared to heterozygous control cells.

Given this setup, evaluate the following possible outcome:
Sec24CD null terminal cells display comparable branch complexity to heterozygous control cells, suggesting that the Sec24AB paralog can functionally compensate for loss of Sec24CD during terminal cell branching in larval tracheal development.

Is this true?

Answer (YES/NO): NO